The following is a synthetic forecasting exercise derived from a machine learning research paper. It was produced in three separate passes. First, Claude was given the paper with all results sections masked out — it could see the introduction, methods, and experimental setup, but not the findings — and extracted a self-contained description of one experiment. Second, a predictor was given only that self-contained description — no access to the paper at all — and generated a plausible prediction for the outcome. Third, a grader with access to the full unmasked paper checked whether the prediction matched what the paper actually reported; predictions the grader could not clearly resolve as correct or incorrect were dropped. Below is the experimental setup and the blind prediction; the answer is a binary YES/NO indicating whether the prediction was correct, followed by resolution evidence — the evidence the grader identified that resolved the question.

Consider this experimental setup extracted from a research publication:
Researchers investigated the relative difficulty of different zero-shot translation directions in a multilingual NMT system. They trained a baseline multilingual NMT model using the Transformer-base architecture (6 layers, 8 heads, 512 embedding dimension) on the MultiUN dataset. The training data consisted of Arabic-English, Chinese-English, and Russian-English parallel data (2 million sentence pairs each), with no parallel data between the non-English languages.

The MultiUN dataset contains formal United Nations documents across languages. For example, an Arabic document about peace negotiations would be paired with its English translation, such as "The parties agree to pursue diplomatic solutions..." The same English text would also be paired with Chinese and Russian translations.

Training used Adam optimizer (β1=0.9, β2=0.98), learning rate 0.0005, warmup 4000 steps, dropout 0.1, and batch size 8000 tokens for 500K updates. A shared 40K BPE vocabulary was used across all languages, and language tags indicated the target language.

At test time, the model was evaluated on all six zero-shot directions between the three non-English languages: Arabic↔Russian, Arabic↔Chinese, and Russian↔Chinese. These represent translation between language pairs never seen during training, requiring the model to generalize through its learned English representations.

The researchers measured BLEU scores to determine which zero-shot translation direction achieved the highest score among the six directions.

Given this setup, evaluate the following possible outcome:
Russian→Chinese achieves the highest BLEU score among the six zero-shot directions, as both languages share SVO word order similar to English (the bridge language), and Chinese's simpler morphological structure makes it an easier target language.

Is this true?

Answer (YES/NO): YES